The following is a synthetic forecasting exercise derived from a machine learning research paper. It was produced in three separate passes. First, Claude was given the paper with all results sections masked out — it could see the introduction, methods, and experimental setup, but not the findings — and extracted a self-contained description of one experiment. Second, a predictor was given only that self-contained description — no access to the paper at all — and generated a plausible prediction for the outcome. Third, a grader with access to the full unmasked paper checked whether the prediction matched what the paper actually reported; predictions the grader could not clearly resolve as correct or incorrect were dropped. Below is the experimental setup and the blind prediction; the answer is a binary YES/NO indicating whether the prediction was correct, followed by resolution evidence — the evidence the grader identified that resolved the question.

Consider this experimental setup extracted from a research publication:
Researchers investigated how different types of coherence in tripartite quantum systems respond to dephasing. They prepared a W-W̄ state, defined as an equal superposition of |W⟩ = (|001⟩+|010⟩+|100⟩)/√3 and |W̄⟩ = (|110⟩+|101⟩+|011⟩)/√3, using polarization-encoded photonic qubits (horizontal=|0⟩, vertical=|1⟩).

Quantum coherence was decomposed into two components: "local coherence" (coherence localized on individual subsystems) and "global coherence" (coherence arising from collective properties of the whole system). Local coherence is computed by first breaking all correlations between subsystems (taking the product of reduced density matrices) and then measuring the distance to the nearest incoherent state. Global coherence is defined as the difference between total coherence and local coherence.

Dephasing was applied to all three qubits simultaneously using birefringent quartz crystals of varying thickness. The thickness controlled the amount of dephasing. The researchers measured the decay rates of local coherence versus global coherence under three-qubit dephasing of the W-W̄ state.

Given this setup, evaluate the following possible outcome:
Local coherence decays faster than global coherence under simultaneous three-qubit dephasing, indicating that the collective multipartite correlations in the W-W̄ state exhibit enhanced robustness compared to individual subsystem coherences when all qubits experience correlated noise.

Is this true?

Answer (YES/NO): NO